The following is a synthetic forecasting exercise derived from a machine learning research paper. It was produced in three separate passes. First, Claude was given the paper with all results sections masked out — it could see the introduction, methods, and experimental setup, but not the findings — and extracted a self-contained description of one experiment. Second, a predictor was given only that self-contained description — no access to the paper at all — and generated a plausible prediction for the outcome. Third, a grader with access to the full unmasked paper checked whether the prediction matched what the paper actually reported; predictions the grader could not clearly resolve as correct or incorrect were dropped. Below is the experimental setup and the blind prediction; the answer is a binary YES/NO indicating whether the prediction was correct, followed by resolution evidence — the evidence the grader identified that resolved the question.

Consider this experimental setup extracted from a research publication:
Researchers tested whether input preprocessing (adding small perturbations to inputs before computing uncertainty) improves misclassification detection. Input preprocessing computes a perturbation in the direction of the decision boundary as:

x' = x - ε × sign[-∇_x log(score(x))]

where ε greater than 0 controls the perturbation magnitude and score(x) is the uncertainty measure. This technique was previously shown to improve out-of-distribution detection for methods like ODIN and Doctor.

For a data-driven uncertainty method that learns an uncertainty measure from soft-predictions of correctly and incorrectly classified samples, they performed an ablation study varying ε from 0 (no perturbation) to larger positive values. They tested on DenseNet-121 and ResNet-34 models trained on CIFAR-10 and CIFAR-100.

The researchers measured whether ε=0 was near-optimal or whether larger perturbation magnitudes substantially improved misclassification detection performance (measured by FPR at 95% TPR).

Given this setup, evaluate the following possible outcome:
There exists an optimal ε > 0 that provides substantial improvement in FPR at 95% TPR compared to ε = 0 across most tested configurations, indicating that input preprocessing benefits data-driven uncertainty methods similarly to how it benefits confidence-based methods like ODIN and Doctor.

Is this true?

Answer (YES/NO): NO